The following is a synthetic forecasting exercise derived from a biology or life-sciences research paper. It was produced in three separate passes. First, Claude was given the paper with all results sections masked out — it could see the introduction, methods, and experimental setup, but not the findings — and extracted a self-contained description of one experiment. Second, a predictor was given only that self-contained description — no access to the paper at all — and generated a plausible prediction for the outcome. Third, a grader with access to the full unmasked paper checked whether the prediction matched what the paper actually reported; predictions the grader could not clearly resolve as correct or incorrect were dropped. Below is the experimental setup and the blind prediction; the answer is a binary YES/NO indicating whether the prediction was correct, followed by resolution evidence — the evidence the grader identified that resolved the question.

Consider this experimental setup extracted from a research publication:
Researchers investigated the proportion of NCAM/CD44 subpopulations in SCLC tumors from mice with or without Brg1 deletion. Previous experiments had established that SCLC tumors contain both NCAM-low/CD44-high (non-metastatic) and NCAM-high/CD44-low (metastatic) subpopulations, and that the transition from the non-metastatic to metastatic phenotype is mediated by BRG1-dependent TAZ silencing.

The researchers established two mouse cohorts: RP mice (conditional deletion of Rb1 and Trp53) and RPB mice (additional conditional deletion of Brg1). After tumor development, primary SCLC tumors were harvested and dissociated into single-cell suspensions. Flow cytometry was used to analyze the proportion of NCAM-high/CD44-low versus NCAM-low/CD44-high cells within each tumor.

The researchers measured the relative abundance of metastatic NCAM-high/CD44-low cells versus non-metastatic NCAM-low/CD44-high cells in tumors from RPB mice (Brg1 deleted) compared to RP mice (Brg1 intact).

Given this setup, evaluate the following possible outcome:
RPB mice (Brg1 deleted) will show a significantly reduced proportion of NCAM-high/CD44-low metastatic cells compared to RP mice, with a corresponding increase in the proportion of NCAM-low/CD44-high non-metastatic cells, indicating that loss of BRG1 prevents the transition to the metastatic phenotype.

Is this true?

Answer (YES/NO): YES